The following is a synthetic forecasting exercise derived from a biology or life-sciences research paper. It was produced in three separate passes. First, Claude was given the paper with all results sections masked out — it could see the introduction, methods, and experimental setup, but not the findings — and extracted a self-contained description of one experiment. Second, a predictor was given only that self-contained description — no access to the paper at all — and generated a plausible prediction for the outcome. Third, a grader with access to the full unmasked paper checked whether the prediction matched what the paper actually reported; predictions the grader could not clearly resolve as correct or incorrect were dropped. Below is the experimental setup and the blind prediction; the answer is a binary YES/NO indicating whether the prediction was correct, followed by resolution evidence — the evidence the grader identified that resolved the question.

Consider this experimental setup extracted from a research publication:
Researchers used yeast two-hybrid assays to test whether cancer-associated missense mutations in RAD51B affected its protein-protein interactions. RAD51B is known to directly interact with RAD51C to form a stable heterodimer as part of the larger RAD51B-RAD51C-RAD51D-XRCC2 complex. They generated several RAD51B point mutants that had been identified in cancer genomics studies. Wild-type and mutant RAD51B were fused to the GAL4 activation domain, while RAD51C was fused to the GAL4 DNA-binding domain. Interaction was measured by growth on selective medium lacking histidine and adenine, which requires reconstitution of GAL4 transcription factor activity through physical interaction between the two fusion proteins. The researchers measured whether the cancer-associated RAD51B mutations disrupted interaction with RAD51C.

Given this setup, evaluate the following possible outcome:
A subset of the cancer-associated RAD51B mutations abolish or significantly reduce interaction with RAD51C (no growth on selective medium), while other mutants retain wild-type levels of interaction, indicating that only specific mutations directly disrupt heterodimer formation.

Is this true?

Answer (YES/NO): YES